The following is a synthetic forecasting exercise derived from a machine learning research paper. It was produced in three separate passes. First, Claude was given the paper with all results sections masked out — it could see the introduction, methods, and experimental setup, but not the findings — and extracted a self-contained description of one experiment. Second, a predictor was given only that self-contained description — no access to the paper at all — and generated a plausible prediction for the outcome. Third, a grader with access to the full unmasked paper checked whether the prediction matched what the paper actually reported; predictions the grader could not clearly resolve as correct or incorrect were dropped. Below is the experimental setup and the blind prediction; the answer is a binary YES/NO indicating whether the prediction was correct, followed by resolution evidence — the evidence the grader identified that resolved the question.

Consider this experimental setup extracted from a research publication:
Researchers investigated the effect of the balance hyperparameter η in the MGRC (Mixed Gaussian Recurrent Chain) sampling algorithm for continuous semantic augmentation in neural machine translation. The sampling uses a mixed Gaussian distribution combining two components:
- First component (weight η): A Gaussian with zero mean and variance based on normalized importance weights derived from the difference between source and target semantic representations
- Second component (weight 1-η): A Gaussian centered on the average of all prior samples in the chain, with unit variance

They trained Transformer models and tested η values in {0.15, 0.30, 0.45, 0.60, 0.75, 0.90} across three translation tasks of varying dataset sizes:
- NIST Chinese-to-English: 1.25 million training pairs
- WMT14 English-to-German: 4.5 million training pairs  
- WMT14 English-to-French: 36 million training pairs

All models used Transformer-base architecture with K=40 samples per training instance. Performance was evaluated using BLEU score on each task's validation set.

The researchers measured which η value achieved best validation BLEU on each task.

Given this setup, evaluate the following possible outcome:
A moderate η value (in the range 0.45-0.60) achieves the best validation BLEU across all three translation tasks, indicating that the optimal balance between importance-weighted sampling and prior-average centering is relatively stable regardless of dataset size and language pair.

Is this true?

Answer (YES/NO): YES